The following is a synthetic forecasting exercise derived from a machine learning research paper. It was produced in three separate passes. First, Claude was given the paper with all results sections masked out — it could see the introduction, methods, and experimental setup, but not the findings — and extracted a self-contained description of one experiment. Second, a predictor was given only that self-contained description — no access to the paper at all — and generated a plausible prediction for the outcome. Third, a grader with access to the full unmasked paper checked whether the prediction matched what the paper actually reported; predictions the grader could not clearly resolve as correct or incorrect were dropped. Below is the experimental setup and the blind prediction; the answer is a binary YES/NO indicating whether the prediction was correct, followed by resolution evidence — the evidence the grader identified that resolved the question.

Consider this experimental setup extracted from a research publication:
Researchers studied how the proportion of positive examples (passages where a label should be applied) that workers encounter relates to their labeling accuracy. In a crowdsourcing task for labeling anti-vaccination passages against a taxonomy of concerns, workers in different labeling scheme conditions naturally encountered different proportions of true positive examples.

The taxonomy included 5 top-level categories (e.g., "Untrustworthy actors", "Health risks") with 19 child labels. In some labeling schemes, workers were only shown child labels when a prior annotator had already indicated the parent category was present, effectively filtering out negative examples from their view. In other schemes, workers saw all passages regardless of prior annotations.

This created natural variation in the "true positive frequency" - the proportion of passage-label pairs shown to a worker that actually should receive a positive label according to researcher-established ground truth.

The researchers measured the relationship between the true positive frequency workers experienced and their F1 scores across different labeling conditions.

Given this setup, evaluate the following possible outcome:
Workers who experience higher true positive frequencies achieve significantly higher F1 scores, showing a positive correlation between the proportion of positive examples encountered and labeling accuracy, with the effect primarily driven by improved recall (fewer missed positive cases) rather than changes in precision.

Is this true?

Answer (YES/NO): NO